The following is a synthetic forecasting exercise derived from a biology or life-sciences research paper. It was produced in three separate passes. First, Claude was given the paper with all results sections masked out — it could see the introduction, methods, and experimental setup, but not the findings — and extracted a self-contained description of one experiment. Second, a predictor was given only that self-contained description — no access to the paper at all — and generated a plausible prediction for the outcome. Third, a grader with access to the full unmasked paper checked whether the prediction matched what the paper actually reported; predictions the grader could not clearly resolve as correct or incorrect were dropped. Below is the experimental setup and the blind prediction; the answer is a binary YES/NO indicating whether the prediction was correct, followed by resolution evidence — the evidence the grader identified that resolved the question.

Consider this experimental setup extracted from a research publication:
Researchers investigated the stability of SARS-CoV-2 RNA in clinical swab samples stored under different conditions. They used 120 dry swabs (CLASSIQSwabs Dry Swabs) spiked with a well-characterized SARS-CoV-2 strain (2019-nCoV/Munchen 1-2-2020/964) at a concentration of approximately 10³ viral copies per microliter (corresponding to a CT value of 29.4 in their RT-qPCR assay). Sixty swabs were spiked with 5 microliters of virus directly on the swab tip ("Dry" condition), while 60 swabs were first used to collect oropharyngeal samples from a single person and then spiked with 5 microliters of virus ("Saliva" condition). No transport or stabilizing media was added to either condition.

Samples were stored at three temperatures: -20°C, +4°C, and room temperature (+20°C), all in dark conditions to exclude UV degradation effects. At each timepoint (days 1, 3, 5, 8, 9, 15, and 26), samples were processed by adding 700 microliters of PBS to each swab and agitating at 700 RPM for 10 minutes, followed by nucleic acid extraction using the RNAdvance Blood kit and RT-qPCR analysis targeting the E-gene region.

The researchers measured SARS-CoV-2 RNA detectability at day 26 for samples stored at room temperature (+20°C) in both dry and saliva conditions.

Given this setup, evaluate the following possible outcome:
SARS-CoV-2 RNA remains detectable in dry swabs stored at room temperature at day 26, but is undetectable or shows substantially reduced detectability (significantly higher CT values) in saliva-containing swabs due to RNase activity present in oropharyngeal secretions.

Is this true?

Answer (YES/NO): NO